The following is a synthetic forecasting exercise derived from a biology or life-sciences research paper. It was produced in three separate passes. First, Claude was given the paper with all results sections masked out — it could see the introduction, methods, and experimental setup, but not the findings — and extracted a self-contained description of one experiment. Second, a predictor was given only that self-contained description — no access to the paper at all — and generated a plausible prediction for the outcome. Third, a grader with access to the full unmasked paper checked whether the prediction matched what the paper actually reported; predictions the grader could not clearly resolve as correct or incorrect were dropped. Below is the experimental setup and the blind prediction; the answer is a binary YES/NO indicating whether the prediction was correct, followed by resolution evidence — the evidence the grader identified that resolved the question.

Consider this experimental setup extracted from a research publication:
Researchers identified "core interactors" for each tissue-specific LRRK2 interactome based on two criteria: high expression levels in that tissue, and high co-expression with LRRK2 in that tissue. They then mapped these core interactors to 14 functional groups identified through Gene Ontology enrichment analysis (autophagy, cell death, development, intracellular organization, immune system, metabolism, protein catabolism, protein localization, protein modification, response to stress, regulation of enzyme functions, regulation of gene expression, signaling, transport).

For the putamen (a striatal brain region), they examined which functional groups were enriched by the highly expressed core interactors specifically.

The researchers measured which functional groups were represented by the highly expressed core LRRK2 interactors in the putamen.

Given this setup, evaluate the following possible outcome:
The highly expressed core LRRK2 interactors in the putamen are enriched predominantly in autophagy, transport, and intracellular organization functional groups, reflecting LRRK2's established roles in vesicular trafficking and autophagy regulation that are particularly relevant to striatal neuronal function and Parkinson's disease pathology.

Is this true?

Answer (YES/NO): NO